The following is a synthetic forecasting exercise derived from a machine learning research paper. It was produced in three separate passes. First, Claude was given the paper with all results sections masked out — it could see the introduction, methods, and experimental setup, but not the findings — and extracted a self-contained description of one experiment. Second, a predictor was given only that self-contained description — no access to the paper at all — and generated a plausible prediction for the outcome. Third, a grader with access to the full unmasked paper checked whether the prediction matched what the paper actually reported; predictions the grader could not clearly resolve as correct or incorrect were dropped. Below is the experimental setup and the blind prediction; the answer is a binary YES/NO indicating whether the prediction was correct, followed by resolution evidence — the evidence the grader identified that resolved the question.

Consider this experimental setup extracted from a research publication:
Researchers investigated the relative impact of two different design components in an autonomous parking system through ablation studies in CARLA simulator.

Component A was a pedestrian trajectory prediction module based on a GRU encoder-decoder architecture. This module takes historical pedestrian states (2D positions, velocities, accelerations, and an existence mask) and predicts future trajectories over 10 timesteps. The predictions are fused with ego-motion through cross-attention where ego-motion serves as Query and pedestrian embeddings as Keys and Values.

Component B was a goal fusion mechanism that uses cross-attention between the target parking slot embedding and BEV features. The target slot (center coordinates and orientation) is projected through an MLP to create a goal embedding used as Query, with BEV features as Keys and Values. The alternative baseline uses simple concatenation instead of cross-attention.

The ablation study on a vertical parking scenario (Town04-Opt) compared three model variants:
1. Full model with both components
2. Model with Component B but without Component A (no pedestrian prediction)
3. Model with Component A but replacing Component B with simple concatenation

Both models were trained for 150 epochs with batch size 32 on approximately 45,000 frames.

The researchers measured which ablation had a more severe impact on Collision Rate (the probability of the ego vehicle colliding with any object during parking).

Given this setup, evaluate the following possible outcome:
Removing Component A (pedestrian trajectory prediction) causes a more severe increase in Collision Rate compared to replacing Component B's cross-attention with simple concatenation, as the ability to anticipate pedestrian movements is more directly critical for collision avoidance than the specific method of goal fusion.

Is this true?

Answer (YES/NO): YES